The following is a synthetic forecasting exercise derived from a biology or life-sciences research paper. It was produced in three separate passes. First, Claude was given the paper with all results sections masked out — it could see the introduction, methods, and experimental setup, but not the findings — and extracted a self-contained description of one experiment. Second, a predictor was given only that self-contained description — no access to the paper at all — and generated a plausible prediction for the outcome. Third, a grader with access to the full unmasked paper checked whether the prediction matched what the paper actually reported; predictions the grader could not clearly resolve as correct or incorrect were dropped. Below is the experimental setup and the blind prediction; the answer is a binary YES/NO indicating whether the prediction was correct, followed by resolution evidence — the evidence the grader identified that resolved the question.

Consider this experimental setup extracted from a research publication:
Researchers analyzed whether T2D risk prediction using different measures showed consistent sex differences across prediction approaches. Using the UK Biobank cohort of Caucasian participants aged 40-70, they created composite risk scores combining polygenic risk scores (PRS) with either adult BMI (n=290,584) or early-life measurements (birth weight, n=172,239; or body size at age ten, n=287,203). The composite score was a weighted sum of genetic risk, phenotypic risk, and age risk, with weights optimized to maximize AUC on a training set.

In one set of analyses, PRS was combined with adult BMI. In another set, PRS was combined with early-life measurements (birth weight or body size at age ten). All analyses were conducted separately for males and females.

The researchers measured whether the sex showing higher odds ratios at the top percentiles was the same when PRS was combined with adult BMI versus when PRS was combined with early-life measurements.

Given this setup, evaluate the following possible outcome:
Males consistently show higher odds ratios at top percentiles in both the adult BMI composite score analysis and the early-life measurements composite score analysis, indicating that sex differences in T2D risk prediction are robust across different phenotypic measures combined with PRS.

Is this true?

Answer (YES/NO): NO